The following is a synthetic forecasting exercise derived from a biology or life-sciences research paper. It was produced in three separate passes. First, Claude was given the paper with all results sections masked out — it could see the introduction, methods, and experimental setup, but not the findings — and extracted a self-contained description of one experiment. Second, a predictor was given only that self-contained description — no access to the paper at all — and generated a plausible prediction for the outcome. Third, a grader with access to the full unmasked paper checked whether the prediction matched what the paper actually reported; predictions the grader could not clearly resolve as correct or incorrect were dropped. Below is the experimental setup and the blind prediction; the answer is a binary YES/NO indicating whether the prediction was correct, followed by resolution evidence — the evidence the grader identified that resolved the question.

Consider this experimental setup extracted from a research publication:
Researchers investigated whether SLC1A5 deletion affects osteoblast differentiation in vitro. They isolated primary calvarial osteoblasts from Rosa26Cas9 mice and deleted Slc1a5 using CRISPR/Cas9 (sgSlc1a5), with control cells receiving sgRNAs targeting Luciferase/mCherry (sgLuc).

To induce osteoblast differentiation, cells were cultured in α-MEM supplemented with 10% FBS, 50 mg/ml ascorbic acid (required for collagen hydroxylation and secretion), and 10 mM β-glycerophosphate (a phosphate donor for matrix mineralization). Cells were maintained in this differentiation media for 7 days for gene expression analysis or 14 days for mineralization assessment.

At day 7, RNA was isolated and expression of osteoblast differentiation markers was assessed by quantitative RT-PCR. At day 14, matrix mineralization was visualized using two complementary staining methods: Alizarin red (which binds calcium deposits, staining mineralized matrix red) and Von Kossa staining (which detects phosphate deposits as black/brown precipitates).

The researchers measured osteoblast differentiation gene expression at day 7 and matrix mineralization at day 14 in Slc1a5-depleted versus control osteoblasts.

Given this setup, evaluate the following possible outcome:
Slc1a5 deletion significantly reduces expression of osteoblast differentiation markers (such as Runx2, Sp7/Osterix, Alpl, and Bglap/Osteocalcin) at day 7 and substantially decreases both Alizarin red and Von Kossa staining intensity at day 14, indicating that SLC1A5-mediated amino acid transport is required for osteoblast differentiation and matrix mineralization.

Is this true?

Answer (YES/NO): NO